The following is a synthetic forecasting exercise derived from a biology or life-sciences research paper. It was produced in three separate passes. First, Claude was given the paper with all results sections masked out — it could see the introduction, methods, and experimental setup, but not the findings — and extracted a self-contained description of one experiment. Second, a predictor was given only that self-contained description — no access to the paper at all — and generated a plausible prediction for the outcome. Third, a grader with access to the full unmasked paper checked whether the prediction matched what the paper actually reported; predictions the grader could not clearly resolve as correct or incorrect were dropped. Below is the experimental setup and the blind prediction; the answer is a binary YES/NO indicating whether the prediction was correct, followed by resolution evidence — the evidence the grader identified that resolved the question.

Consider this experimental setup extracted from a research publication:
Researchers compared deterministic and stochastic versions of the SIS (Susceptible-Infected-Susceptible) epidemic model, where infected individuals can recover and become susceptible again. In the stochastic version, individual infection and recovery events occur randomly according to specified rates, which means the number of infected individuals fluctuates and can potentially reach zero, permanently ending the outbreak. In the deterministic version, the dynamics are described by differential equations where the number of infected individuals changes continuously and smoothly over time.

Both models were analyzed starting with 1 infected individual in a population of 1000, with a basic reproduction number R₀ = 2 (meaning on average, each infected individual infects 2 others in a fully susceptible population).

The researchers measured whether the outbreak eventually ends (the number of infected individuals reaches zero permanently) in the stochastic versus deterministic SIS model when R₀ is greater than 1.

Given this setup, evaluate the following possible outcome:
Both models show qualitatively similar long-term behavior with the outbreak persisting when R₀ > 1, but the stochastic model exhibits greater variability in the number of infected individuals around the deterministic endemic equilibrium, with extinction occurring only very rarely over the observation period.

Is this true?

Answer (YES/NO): NO